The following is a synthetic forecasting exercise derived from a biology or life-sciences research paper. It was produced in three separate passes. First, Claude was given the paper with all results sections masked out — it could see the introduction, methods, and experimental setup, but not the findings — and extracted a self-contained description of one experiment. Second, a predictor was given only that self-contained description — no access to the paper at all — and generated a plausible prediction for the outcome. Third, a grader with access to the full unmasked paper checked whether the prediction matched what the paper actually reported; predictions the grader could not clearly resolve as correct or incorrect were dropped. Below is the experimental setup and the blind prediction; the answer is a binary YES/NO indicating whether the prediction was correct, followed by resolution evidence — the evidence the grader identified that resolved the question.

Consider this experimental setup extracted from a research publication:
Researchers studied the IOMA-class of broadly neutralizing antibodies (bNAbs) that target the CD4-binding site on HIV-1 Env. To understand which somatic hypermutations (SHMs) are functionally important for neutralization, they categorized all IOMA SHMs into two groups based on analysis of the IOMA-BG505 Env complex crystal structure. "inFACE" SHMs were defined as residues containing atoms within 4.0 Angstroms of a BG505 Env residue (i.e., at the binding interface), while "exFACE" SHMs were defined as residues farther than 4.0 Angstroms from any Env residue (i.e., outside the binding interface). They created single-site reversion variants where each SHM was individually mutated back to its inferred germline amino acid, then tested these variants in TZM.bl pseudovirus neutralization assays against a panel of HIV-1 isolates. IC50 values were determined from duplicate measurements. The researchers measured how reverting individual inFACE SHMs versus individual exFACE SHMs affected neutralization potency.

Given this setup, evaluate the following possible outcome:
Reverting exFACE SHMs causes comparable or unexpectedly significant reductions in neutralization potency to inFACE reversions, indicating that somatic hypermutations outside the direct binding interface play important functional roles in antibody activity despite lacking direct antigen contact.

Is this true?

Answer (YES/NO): NO